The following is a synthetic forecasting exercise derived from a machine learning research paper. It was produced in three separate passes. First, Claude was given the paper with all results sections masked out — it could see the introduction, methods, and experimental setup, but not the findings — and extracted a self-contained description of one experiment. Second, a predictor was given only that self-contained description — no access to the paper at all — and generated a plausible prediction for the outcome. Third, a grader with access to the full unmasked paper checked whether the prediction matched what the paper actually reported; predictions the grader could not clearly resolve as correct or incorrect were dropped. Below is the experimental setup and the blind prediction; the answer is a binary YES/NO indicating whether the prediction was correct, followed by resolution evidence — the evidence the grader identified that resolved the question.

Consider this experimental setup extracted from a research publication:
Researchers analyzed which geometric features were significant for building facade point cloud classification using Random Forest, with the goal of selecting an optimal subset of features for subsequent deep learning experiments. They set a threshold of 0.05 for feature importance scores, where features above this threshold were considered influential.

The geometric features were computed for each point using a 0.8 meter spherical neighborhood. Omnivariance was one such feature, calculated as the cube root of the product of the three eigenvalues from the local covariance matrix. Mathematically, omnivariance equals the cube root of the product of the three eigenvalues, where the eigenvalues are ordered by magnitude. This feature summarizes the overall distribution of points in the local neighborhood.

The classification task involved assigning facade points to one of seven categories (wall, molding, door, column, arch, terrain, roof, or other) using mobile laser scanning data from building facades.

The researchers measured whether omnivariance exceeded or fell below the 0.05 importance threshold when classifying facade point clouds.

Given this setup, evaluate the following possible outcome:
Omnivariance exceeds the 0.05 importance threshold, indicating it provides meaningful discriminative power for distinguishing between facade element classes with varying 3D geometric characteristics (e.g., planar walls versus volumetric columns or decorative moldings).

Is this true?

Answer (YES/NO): NO